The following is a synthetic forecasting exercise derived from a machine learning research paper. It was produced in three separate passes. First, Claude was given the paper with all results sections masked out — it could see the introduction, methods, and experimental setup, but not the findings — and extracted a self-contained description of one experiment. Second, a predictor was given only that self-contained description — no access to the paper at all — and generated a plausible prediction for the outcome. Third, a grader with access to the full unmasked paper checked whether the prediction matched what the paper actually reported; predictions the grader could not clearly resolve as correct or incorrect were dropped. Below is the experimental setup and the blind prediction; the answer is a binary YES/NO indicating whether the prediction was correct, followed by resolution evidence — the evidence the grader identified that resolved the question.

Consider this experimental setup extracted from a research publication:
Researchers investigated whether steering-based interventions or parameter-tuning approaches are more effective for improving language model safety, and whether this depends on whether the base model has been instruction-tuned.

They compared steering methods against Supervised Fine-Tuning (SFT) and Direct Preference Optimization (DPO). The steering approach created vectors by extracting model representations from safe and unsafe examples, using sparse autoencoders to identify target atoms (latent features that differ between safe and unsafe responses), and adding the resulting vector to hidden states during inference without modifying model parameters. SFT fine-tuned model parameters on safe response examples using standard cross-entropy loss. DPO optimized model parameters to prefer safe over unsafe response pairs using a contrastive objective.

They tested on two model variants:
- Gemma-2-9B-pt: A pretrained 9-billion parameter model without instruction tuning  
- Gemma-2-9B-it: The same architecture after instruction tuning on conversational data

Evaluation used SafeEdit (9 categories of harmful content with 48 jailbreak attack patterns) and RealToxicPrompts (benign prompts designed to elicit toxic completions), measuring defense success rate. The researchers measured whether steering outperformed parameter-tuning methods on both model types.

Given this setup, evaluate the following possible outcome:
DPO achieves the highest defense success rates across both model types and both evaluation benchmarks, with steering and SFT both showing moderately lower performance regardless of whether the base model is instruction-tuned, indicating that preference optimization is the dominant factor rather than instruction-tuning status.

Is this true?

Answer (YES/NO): NO